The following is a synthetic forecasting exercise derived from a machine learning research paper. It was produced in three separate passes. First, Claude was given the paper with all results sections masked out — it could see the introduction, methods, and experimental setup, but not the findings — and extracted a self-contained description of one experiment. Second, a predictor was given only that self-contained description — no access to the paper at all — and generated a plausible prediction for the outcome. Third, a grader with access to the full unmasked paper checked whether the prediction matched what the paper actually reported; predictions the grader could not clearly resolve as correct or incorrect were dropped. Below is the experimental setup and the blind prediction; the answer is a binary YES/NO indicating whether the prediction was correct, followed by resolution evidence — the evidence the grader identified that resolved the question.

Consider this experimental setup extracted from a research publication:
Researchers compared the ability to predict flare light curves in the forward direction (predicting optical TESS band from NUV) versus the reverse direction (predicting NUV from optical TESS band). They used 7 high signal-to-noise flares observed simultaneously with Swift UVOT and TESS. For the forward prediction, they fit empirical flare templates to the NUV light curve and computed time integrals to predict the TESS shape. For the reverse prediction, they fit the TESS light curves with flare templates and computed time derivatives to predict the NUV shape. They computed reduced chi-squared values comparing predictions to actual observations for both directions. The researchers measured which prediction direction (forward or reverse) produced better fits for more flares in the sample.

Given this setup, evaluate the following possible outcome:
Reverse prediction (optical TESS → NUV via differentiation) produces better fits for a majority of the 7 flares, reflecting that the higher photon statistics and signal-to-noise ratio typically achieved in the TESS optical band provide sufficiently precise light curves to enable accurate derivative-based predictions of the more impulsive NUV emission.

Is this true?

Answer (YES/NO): NO